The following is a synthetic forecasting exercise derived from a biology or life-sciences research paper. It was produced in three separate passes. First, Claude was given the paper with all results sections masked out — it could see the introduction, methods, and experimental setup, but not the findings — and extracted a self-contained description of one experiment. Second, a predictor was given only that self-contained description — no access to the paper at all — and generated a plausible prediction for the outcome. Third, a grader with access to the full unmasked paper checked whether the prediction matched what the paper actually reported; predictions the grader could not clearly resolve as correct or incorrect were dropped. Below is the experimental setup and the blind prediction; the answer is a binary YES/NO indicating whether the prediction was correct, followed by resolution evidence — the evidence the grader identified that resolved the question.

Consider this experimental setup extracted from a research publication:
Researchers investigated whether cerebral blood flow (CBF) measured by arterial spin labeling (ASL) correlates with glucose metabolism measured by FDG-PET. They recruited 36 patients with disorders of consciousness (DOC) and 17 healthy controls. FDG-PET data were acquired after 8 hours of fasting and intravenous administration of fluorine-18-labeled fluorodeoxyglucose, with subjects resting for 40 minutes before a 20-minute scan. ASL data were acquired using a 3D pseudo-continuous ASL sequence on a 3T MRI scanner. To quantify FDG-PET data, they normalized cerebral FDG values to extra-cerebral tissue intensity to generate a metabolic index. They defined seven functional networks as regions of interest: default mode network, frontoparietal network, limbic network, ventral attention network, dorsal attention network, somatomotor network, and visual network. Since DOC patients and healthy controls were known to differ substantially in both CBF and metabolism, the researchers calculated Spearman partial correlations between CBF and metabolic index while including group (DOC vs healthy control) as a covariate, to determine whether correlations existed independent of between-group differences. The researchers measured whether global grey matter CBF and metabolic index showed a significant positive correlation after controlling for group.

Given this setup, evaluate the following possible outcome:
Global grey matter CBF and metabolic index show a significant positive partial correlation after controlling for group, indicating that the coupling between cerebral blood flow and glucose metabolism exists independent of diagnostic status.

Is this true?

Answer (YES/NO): YES